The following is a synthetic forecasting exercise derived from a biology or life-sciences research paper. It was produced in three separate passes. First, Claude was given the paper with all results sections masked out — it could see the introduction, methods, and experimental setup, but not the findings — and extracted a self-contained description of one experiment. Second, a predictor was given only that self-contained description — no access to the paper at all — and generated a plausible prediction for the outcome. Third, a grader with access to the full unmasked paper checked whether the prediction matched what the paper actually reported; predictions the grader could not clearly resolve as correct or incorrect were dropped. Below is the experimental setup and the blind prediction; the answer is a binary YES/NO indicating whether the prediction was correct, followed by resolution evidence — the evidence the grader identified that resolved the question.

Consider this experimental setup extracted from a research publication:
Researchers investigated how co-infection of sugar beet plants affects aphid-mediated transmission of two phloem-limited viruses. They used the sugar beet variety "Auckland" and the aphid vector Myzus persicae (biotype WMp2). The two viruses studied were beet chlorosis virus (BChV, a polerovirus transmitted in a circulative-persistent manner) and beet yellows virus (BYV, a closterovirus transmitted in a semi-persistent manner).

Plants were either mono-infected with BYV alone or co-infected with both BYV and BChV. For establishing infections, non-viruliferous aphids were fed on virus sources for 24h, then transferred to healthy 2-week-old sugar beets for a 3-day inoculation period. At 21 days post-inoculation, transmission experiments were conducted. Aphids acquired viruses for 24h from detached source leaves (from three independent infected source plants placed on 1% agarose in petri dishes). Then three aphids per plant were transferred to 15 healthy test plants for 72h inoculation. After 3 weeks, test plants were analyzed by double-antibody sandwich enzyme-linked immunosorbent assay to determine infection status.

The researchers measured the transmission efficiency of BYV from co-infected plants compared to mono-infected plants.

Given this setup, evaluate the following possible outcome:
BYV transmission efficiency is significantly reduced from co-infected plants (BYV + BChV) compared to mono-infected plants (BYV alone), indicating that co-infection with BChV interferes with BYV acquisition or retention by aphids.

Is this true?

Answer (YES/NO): NO